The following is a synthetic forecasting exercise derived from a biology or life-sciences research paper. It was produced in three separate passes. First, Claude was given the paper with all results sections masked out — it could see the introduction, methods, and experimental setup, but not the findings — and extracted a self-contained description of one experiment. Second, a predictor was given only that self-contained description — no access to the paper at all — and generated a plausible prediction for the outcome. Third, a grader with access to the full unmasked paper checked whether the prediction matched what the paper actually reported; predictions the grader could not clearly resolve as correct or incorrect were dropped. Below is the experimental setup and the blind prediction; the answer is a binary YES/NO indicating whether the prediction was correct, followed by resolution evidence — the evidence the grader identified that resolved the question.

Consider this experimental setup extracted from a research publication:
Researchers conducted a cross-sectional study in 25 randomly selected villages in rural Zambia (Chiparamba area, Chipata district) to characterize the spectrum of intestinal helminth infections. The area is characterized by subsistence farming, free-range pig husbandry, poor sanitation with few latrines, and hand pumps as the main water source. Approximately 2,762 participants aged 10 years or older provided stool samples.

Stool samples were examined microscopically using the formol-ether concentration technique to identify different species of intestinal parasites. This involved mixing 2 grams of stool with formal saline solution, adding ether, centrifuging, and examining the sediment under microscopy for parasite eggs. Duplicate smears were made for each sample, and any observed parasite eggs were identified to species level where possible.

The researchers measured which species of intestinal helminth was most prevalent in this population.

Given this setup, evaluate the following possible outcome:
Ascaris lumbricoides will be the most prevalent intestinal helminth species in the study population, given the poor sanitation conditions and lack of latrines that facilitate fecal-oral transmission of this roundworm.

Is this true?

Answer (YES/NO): NO